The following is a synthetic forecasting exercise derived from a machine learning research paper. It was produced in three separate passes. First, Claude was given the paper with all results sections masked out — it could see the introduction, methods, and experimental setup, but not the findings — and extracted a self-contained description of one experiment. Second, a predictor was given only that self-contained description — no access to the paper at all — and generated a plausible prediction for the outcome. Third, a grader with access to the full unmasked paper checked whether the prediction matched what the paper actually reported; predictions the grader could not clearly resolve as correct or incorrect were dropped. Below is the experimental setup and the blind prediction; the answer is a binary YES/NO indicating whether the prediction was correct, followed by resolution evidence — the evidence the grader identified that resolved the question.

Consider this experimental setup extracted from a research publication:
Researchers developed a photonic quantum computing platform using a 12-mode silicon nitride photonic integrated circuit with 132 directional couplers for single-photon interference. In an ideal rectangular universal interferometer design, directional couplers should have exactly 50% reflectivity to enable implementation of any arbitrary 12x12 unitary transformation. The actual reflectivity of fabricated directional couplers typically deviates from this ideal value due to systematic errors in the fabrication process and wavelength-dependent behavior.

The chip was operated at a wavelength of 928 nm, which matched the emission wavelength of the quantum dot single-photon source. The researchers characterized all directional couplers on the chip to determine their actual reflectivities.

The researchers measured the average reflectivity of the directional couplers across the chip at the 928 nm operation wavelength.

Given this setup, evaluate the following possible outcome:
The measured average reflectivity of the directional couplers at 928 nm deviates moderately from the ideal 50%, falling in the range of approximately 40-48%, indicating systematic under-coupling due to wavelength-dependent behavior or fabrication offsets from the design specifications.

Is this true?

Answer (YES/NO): NO